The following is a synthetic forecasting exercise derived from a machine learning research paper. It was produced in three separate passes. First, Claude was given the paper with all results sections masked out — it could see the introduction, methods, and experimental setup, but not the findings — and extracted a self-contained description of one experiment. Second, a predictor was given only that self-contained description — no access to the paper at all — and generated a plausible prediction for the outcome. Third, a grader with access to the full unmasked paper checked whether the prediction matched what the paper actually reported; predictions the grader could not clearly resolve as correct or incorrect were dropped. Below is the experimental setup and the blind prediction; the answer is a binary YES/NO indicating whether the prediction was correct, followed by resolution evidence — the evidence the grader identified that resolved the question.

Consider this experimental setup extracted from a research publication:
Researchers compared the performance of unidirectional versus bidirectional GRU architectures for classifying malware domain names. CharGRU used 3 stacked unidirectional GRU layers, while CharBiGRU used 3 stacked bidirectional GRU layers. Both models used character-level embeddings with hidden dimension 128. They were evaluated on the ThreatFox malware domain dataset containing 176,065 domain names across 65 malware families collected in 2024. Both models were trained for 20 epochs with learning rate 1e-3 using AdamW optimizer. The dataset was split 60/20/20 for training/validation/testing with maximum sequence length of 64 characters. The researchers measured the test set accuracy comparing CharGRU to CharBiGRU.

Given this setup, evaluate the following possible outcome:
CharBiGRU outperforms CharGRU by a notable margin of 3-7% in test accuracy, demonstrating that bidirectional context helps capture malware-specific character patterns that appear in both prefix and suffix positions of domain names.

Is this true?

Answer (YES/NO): NO